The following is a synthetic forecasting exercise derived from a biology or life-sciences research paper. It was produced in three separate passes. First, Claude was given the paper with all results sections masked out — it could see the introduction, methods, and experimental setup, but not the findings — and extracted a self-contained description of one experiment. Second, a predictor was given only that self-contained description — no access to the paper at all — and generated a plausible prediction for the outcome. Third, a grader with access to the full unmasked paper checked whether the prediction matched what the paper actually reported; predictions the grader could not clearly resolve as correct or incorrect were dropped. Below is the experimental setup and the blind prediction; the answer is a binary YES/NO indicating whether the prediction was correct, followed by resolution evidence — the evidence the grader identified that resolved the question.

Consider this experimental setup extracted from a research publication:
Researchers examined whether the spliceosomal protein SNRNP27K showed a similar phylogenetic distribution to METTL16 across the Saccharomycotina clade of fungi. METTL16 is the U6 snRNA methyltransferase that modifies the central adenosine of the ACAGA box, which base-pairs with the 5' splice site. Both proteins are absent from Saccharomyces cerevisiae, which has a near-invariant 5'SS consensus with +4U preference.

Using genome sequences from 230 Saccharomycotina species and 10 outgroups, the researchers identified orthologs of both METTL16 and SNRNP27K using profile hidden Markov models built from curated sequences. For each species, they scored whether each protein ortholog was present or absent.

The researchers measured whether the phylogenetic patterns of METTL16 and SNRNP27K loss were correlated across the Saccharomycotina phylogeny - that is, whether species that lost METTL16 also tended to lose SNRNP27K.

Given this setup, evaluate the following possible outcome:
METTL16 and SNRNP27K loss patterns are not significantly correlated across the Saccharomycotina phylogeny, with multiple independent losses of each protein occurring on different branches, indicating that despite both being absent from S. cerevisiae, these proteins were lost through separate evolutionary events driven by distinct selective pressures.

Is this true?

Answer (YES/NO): NO